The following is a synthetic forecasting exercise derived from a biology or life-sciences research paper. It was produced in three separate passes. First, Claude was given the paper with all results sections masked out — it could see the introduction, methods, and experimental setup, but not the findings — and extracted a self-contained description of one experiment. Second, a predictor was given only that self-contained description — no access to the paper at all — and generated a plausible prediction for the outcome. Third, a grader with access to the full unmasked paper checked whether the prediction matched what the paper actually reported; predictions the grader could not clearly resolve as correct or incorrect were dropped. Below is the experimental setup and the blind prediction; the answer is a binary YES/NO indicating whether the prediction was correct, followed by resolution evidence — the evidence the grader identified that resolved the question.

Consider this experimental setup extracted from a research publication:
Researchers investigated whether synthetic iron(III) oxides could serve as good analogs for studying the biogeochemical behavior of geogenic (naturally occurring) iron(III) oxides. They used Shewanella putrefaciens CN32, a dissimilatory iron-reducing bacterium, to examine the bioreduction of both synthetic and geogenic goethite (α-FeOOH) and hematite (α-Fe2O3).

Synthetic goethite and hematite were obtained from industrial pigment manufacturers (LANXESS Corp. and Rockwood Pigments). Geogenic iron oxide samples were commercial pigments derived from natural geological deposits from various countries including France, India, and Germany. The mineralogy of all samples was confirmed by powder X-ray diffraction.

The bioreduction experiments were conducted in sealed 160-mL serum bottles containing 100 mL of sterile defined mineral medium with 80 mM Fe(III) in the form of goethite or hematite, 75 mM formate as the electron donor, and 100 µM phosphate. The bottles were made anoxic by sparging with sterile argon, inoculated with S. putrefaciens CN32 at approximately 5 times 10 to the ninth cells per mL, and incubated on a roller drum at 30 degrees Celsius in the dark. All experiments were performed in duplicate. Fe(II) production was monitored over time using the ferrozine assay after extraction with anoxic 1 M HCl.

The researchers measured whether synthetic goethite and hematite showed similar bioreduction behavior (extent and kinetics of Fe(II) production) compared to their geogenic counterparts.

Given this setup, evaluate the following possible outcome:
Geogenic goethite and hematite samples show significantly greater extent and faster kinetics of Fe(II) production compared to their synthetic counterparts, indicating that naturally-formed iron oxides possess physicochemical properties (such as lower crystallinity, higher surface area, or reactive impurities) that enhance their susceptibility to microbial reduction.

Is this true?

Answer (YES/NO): NO